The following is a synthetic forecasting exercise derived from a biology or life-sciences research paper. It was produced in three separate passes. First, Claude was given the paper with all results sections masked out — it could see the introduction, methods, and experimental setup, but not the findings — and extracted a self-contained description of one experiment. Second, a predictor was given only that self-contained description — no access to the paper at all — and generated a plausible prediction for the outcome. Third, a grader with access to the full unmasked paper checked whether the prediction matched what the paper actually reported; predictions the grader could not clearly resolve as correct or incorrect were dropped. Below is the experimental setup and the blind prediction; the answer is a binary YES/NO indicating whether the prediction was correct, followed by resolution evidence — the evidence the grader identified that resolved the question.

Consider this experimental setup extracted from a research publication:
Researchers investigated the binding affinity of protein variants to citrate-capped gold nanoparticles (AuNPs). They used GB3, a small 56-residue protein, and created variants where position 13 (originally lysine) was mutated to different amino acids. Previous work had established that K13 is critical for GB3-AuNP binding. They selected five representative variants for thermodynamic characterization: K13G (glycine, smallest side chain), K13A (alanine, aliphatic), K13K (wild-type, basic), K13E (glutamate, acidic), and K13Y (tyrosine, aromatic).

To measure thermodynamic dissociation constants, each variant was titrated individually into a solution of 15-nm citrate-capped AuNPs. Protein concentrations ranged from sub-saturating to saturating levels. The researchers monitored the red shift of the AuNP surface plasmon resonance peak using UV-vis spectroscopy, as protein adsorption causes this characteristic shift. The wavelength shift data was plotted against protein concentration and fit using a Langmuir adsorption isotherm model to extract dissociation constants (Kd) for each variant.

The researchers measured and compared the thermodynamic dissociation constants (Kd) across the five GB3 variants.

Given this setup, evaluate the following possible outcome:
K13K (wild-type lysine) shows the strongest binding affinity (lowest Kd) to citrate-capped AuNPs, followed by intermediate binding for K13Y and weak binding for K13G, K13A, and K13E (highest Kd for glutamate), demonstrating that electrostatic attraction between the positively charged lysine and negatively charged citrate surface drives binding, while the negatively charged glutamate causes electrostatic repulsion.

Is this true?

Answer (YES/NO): NO